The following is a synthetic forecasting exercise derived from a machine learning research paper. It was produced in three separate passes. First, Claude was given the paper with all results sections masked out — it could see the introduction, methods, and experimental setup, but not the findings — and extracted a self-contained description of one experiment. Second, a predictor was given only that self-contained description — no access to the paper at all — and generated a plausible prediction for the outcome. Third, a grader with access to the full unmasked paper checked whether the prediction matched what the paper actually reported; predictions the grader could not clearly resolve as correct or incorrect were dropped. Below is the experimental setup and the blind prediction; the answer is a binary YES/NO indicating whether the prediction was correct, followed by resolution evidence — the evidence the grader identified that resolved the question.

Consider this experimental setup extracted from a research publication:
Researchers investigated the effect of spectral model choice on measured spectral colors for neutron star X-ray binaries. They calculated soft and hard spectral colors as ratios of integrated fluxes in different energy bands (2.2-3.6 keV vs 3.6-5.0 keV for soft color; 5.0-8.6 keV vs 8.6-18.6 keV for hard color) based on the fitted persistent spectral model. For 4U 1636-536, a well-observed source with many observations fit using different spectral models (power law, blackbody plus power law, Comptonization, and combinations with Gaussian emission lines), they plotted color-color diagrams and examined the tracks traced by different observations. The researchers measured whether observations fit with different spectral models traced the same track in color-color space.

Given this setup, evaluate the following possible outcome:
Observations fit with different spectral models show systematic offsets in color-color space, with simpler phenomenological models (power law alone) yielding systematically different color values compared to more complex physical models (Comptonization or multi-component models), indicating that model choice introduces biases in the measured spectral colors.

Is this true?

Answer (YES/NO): YES